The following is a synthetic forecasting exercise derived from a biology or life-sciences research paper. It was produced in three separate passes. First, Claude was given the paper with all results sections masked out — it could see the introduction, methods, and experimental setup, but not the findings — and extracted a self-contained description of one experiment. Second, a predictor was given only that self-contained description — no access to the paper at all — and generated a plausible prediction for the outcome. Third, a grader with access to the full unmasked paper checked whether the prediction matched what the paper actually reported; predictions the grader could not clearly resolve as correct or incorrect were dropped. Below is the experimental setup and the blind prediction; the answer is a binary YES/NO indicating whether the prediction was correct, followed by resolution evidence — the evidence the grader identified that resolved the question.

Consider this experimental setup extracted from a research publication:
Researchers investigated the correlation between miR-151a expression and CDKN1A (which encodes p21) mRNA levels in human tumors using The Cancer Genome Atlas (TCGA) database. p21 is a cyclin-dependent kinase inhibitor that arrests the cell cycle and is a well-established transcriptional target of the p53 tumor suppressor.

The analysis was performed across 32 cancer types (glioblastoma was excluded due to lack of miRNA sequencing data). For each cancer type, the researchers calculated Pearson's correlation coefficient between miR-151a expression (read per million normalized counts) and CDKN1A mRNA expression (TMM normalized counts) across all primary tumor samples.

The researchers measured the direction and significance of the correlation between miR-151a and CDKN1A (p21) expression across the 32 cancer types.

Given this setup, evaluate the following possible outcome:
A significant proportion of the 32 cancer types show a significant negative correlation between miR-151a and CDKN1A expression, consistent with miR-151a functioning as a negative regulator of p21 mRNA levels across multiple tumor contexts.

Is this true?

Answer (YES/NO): YES